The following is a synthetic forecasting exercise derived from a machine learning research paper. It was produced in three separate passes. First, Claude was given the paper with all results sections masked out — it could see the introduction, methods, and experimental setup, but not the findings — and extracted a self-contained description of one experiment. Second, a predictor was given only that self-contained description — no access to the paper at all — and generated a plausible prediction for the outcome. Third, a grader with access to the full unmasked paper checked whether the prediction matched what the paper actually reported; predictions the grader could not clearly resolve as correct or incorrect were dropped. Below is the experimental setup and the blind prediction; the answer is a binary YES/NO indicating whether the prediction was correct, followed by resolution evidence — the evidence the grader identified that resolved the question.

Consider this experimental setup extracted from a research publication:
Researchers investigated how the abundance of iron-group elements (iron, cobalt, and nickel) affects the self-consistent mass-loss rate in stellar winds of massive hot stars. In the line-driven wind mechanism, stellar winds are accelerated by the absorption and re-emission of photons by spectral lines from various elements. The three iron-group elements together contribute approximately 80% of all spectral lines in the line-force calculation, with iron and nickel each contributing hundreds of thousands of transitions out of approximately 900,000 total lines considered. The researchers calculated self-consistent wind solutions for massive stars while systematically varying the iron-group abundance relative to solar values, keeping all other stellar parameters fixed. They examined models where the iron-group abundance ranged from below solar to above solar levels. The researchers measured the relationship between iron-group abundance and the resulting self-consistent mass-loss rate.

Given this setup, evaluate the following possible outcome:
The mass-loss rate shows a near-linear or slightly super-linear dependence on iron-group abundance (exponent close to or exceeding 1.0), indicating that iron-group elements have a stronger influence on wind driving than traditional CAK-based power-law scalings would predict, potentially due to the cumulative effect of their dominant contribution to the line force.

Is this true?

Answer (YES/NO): YES